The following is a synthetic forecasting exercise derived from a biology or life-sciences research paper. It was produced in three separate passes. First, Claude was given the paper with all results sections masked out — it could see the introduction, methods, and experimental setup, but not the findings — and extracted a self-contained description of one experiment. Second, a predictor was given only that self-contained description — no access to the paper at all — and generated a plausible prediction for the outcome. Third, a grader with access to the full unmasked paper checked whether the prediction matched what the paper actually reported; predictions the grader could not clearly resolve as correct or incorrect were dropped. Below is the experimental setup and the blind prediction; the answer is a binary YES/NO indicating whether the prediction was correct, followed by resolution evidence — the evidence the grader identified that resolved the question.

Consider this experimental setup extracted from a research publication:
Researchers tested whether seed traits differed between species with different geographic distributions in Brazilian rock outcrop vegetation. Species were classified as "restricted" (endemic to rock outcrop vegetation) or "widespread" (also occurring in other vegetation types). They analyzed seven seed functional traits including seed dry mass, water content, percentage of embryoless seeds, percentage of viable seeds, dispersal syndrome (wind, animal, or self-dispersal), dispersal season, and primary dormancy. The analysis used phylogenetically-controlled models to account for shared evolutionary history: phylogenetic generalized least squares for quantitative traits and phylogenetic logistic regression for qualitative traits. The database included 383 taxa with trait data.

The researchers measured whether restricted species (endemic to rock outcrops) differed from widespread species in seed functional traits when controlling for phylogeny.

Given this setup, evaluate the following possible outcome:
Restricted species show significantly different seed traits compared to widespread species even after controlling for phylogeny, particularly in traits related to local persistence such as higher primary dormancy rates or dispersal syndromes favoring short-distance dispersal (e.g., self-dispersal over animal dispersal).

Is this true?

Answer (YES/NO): NO